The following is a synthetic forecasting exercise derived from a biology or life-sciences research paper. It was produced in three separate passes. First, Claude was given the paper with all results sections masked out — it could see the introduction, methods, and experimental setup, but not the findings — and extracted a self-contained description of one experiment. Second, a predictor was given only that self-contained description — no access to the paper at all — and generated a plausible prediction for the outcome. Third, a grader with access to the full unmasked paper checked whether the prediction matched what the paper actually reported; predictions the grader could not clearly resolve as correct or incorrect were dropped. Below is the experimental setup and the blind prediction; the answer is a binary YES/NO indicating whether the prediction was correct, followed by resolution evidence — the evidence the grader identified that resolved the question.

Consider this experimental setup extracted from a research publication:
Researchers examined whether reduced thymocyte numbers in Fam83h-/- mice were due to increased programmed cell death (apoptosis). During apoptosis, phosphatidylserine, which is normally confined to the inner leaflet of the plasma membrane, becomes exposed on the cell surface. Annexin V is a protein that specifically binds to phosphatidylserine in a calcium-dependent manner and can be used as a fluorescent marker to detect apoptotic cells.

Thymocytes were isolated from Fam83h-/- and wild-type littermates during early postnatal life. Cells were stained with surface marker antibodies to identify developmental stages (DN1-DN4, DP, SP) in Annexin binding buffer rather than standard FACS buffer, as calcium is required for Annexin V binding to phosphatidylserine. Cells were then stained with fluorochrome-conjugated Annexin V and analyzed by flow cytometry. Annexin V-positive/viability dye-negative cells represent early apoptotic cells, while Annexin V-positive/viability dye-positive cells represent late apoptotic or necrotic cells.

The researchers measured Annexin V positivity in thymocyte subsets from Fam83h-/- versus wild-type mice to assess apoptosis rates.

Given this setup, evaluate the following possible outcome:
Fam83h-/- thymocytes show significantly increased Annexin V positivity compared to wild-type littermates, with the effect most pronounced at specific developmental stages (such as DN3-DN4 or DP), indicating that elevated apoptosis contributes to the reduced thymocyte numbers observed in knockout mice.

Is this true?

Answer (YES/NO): NO